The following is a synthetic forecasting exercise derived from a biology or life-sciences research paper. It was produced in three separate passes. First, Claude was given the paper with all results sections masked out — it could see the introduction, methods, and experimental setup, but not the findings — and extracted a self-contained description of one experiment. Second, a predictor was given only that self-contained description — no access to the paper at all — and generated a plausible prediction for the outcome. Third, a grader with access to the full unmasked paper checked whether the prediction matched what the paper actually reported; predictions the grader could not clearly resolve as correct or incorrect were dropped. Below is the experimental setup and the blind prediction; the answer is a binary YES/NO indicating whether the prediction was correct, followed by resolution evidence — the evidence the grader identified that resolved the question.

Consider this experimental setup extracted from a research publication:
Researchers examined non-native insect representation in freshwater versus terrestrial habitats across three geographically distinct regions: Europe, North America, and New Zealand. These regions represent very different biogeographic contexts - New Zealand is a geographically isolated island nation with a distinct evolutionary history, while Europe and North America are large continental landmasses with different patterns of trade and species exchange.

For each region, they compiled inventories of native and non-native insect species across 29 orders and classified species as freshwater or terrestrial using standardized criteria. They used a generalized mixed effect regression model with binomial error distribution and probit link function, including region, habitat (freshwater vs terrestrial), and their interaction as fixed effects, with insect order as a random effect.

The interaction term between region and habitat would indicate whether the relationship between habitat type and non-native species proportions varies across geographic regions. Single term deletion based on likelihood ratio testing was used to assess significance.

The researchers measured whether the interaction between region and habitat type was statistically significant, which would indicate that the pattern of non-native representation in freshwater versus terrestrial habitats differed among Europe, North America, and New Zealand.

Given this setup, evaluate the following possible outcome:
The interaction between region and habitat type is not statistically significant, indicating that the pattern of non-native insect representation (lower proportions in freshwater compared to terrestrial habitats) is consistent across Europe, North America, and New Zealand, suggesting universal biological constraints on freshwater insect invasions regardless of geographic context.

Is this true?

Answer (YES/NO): YES